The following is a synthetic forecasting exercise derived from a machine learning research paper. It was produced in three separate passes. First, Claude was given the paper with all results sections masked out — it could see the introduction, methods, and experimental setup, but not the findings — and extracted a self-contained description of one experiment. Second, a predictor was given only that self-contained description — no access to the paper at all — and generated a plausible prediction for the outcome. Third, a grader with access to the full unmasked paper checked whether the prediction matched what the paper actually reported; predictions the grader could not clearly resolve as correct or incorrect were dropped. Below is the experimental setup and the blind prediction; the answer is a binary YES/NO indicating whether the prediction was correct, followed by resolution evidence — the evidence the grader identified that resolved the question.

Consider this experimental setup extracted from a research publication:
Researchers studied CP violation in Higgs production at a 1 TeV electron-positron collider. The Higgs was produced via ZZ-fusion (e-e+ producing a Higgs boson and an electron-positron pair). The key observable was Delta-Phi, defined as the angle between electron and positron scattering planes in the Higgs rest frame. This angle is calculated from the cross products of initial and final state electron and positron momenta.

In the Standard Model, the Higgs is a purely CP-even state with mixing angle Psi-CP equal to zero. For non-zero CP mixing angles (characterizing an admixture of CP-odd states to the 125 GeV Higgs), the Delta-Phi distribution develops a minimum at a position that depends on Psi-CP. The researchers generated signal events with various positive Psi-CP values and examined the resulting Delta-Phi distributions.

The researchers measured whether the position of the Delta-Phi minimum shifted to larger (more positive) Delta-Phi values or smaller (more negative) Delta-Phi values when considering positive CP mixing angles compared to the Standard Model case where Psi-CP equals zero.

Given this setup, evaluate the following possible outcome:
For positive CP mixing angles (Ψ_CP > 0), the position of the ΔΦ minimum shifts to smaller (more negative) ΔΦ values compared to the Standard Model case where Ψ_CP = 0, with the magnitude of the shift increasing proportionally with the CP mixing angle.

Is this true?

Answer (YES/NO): NO